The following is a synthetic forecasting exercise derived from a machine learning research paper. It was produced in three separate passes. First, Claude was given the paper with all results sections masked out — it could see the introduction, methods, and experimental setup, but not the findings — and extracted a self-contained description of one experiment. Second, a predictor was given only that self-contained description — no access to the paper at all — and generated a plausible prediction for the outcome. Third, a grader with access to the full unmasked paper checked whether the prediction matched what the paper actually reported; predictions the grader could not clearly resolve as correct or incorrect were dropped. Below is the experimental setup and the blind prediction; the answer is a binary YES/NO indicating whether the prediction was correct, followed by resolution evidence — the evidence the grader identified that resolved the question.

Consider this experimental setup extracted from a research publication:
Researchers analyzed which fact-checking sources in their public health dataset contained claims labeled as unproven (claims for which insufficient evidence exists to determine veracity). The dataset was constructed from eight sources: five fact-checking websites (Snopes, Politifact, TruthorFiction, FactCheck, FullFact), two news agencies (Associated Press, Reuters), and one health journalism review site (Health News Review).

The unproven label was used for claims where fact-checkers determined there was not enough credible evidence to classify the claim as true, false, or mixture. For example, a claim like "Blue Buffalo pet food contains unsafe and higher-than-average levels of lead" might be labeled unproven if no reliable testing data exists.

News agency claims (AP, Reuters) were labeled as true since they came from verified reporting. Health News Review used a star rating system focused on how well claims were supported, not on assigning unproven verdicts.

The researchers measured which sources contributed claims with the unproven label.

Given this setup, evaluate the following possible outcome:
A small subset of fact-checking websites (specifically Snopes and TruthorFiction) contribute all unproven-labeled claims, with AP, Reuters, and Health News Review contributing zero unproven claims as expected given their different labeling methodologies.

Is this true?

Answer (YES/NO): NO